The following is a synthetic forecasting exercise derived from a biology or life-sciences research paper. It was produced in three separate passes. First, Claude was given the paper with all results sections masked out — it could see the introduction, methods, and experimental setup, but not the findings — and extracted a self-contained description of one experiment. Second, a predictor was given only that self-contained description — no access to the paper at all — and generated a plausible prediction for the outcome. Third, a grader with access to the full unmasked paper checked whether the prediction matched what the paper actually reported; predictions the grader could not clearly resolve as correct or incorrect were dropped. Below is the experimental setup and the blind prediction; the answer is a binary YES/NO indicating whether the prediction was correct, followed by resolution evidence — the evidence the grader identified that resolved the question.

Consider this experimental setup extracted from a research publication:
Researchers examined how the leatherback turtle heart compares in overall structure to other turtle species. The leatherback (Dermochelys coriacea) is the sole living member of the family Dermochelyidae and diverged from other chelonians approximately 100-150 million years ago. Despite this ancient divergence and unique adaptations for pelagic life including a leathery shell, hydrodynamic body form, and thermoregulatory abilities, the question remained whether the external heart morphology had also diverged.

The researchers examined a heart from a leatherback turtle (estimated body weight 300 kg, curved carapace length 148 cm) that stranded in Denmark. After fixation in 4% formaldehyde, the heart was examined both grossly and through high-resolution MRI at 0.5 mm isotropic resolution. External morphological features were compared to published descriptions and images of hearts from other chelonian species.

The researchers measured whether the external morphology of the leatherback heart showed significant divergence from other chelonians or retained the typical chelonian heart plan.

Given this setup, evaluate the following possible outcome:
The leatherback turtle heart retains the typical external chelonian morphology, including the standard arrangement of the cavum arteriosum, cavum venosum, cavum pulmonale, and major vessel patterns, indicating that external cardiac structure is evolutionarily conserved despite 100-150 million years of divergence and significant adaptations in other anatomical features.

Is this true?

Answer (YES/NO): YES